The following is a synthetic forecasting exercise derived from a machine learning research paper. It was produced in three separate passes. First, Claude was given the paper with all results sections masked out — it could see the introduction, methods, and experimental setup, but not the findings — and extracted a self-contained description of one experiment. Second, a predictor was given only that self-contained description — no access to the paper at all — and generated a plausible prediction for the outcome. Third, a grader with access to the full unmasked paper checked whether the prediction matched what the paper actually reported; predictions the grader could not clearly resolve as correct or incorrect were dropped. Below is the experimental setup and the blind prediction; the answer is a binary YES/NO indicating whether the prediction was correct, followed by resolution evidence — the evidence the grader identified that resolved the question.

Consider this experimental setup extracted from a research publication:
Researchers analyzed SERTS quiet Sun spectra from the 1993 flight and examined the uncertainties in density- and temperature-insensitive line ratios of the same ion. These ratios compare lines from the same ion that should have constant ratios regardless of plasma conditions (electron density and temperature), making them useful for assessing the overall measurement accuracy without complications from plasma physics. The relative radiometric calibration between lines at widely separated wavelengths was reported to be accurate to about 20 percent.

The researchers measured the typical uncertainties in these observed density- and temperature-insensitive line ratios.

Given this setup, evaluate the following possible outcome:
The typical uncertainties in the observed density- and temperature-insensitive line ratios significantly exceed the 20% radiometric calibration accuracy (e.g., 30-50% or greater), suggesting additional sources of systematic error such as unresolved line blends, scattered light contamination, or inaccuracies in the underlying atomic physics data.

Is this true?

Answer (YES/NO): NO